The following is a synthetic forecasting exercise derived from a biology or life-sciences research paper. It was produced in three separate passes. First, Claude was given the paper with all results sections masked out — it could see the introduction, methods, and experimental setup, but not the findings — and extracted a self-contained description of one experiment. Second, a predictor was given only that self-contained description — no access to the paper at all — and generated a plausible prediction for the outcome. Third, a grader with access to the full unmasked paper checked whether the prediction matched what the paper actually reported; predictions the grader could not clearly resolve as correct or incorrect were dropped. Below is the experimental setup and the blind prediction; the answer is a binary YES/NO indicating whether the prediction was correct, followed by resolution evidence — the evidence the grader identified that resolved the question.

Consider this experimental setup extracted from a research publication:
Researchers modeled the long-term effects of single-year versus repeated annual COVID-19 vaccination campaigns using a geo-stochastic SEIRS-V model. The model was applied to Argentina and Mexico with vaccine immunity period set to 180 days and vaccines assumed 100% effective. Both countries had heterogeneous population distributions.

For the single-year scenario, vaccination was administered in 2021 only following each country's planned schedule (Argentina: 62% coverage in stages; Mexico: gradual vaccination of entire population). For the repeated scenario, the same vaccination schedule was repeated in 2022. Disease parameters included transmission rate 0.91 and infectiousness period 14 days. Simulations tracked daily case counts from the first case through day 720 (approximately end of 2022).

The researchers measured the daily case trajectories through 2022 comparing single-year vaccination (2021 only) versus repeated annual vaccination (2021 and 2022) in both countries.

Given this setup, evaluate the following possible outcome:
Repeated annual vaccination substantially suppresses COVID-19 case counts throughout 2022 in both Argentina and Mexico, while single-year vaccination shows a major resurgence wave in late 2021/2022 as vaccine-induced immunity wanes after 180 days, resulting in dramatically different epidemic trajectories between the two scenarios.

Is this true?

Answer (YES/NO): YES